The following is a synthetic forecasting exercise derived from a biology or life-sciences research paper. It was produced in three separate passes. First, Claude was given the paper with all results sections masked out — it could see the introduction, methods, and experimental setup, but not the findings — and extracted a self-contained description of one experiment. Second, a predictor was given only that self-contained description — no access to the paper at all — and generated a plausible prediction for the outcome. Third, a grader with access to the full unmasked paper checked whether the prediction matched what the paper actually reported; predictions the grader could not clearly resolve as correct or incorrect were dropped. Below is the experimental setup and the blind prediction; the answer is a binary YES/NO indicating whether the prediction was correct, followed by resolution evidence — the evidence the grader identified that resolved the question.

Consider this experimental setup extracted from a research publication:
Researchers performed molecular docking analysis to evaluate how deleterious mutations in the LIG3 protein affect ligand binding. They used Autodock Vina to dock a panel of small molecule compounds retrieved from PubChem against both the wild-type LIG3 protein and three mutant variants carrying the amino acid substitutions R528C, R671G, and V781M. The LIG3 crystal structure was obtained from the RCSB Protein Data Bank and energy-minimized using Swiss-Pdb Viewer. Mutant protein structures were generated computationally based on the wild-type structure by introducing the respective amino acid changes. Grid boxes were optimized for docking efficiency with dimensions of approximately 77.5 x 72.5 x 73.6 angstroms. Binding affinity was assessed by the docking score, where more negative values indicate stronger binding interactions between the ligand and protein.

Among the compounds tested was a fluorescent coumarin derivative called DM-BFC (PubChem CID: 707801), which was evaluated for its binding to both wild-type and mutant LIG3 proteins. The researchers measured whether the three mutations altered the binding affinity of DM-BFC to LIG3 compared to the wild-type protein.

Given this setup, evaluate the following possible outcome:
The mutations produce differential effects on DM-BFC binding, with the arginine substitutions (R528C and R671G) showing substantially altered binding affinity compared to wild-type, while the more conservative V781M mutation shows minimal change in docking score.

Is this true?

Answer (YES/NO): NO